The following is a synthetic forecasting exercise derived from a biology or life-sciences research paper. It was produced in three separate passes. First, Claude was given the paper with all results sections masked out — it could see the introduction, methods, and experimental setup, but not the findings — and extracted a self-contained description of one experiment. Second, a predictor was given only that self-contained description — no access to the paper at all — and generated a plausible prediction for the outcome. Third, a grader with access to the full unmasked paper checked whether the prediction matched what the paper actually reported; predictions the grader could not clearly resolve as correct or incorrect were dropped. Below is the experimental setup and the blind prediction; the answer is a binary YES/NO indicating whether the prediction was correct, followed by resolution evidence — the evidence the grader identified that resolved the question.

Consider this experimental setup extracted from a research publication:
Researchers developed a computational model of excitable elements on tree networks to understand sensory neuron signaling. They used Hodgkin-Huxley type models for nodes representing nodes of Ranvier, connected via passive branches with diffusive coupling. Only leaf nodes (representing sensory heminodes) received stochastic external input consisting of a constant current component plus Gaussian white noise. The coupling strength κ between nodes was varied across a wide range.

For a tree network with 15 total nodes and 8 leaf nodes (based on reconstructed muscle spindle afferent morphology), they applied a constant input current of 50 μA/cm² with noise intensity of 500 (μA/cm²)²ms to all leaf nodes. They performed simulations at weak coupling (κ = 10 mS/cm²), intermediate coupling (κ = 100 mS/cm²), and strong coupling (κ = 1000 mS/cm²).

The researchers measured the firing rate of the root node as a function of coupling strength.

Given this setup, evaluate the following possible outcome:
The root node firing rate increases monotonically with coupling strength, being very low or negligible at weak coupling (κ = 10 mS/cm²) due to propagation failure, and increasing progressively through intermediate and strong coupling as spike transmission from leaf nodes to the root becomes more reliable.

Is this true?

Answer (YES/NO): NO